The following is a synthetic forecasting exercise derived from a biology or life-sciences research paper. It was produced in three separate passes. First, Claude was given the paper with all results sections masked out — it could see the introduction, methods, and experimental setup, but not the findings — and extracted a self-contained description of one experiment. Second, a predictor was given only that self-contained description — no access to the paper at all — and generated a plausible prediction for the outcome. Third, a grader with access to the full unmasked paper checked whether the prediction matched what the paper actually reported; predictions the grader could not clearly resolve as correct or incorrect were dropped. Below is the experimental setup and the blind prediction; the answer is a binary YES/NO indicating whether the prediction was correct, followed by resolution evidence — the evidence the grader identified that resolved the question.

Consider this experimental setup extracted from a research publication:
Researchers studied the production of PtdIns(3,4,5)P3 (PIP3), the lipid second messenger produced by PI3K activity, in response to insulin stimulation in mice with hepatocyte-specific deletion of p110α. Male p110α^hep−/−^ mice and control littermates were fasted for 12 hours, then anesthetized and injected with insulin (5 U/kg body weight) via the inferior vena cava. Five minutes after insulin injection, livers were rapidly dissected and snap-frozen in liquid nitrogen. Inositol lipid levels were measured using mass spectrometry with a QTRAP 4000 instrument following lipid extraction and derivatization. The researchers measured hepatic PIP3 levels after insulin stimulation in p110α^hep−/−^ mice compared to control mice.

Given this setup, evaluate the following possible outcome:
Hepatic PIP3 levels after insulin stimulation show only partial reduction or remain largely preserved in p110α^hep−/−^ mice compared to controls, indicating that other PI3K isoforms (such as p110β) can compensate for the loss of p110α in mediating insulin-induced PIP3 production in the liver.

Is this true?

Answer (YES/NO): YES